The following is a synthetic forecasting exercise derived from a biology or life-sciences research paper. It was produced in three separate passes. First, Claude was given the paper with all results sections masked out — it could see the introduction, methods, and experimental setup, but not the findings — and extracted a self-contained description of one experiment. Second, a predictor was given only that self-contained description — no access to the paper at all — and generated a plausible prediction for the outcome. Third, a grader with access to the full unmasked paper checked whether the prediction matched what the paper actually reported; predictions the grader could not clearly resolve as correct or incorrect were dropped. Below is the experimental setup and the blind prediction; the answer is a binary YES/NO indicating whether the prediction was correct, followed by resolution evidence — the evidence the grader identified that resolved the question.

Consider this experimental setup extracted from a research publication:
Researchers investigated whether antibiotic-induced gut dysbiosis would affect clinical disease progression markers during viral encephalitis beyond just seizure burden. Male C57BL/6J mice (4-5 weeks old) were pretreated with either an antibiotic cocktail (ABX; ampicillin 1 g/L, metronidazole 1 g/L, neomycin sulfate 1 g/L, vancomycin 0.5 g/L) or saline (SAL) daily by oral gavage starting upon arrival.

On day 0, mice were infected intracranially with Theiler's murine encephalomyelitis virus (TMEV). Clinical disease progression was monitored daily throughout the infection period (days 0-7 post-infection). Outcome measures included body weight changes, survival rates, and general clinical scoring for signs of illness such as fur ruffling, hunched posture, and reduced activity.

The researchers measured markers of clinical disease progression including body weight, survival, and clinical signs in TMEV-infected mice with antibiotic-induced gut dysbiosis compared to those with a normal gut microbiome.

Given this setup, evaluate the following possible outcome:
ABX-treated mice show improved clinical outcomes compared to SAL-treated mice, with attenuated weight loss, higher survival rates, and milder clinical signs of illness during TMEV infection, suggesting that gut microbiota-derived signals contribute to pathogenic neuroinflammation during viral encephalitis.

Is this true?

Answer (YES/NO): NO